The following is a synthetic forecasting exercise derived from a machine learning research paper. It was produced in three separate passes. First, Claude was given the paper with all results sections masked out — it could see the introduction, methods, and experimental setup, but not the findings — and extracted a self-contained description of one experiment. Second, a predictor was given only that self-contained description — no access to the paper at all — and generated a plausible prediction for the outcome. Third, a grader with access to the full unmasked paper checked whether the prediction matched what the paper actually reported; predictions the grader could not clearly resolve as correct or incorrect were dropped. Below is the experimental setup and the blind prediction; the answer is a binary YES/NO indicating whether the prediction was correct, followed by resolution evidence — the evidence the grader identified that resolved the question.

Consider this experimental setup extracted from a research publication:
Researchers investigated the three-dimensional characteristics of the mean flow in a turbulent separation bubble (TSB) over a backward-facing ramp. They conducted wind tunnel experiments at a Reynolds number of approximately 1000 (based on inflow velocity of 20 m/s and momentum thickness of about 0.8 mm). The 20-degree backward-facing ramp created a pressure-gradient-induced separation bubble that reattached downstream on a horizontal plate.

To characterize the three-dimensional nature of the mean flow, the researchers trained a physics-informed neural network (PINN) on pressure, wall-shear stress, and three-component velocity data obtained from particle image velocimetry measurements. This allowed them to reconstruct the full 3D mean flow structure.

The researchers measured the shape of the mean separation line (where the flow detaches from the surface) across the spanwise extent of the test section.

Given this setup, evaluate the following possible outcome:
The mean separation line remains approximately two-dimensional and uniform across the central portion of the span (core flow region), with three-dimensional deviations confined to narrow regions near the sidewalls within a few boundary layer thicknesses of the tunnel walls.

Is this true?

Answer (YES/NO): NO